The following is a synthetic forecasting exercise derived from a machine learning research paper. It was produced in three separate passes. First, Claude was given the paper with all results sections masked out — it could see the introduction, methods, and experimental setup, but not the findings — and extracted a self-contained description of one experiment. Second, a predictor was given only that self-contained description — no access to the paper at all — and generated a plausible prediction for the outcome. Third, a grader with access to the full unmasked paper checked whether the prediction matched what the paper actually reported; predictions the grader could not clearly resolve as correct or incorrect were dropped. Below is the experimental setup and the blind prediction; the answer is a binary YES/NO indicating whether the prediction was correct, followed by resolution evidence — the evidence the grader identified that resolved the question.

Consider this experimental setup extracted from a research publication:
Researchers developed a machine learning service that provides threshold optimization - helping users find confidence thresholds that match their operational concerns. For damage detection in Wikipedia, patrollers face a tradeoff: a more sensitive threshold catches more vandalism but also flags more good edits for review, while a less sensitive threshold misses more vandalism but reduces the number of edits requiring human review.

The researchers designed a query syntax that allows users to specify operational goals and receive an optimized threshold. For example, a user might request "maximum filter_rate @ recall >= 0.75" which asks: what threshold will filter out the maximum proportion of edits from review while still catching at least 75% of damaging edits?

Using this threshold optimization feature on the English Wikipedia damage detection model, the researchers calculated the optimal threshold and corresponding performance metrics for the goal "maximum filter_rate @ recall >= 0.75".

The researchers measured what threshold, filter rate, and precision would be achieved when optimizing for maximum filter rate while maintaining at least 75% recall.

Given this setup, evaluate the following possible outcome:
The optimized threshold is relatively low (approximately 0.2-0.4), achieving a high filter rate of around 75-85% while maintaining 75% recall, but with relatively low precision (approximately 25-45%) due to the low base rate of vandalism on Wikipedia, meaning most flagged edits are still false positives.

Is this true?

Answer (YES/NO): NO